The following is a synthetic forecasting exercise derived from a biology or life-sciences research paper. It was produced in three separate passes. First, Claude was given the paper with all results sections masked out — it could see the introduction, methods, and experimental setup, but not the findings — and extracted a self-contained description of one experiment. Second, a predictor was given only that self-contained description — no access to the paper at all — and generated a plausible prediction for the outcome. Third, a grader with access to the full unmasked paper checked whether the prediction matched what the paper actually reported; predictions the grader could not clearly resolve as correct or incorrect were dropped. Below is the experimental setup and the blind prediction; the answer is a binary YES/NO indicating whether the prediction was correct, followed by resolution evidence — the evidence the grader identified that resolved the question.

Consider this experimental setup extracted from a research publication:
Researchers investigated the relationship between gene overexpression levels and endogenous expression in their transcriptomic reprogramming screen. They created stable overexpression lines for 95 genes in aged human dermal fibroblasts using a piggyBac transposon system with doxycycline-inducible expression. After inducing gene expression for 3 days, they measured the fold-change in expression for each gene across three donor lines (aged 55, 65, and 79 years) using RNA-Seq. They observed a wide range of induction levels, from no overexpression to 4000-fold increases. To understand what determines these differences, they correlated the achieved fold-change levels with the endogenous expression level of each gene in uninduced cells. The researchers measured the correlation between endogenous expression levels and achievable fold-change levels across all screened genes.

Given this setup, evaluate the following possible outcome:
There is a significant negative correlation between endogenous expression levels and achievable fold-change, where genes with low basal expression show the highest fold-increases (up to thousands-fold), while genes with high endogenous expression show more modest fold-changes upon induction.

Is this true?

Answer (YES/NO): YES